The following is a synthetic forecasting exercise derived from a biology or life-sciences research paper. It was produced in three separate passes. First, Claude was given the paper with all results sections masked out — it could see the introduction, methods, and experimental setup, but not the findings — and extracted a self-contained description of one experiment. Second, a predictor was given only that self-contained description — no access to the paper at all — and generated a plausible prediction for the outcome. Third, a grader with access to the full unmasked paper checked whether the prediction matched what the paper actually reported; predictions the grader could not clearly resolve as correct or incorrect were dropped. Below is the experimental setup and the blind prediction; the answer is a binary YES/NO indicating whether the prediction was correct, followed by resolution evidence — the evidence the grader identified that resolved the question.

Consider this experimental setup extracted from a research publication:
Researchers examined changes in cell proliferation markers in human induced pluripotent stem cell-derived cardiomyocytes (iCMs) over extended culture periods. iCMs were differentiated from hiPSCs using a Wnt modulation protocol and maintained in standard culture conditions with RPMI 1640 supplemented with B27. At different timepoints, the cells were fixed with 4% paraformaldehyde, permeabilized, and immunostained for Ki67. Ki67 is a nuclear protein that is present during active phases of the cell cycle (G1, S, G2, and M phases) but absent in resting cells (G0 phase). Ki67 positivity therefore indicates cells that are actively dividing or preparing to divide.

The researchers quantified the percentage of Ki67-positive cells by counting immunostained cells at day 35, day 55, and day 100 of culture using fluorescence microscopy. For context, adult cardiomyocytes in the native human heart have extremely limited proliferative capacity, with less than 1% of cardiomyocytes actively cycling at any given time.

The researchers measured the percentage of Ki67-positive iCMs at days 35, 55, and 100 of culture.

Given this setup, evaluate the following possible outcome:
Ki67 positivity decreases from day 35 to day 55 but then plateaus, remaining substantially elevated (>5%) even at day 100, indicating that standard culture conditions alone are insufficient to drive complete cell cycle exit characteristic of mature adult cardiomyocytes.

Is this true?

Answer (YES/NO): NO